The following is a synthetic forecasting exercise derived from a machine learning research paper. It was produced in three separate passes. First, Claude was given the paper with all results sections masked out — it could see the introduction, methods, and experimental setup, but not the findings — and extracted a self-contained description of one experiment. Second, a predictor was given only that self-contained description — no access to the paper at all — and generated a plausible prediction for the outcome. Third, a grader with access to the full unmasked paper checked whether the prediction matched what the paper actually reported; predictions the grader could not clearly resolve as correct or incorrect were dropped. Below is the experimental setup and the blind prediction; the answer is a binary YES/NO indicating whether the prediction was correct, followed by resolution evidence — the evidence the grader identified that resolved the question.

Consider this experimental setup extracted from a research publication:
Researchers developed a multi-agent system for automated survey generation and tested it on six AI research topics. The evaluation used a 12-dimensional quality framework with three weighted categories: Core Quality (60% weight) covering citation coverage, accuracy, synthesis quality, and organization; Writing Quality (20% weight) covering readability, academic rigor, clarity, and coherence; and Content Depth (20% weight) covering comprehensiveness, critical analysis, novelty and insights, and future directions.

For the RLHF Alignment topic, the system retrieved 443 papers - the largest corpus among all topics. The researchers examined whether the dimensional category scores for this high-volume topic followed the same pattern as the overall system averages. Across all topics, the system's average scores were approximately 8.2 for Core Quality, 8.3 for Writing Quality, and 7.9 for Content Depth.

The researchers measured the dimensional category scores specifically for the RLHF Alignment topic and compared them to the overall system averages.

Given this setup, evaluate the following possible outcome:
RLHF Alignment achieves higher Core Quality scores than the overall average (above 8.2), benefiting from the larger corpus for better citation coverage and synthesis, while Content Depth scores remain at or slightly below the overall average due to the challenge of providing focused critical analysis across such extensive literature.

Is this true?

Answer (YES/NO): NO